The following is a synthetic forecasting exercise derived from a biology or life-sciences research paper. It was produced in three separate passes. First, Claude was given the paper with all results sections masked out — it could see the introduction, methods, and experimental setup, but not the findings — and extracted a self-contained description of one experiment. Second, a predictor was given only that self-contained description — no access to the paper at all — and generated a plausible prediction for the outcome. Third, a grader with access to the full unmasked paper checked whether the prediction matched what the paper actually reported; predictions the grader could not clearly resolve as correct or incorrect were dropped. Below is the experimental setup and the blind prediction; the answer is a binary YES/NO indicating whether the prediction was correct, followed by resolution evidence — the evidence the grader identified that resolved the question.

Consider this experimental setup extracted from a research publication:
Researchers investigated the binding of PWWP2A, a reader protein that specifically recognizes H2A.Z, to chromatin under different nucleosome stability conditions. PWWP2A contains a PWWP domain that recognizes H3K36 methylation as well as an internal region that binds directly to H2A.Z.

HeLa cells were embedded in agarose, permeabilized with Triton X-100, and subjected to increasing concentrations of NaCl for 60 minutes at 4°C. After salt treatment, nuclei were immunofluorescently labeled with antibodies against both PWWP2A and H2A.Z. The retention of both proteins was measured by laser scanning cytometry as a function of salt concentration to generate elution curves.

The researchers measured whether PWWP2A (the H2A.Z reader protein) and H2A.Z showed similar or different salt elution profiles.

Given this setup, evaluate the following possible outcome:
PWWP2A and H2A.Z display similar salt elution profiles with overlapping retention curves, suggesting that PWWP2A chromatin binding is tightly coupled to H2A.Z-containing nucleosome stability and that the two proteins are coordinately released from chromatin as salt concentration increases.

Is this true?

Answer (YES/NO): NO